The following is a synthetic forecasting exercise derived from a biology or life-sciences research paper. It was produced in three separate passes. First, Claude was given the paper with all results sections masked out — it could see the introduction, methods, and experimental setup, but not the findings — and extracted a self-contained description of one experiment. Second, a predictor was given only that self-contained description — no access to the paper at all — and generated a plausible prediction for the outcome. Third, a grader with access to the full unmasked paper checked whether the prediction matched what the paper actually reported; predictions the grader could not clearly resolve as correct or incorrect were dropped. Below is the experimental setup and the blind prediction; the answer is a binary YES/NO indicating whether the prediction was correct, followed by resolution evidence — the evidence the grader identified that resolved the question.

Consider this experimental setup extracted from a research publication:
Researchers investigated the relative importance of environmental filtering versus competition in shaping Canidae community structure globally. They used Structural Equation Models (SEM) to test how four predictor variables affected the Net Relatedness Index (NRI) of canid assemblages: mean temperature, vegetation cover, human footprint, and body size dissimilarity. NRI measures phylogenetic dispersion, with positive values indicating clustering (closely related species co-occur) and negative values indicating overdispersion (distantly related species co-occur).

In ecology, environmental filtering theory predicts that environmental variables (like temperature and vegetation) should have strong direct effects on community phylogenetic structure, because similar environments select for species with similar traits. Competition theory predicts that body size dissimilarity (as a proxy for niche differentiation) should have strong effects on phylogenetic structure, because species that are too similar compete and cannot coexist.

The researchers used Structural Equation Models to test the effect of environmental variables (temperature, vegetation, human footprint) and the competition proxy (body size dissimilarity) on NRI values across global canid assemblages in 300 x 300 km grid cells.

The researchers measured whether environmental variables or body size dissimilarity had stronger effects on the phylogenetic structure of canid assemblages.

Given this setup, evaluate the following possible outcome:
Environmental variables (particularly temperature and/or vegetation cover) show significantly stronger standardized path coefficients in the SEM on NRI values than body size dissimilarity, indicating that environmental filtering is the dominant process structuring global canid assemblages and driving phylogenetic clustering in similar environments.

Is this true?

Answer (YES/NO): YES